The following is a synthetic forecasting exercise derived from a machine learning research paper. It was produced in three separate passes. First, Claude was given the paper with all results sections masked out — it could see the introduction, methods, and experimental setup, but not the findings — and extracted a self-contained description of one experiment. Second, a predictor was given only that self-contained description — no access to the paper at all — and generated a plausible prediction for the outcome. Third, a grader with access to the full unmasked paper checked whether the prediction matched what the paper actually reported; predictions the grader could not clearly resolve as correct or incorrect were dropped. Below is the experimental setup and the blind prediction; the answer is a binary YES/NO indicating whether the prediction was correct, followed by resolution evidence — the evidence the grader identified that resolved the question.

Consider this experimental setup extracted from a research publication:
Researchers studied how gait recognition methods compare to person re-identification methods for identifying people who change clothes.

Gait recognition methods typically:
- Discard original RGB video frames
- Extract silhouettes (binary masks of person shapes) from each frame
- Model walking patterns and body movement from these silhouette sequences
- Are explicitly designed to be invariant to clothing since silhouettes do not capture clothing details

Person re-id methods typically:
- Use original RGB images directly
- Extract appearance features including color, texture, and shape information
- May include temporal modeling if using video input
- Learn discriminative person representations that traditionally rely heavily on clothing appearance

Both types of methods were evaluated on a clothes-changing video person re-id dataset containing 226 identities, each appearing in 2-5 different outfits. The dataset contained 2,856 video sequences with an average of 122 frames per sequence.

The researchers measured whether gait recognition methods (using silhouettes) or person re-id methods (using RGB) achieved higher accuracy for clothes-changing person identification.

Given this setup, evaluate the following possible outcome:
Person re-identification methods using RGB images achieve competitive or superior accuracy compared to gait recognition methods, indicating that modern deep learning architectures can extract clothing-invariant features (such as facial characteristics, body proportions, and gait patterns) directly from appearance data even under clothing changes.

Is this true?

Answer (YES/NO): YES